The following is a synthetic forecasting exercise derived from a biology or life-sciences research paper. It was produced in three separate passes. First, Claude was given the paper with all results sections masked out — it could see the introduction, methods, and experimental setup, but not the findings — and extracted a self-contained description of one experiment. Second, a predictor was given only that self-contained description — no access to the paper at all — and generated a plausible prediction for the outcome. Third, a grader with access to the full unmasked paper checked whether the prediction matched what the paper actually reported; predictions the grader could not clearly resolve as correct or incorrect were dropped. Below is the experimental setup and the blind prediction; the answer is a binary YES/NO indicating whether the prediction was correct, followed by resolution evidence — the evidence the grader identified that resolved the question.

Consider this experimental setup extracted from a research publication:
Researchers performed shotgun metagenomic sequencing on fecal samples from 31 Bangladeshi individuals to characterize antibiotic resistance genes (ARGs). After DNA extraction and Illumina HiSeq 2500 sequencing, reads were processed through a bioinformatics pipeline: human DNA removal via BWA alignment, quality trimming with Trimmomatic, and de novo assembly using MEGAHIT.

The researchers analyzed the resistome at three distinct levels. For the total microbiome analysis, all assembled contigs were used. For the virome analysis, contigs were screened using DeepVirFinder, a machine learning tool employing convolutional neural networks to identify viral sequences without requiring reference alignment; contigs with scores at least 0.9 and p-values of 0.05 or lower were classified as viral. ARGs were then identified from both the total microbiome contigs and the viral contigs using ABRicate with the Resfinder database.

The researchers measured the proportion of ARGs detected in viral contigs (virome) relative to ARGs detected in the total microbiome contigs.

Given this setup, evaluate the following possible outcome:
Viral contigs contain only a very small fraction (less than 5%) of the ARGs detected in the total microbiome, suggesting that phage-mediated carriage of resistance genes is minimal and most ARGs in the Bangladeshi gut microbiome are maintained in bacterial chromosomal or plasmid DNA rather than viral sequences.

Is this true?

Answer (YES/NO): NO